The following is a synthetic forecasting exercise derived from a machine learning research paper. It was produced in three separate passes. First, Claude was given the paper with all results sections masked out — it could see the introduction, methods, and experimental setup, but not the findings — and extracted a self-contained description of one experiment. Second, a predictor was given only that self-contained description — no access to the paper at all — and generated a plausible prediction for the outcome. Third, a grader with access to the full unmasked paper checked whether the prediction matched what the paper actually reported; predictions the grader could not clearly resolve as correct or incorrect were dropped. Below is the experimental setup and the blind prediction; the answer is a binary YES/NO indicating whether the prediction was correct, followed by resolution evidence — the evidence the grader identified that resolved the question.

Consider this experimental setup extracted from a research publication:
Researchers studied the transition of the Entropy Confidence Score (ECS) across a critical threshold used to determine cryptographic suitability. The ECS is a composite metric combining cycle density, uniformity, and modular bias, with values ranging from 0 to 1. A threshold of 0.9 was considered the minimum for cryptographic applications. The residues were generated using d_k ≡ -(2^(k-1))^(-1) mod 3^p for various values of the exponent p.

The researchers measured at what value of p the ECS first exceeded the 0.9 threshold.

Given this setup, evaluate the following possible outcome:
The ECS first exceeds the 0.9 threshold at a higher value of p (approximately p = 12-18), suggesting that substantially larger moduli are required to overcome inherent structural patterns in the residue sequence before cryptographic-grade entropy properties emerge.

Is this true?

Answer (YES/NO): NO